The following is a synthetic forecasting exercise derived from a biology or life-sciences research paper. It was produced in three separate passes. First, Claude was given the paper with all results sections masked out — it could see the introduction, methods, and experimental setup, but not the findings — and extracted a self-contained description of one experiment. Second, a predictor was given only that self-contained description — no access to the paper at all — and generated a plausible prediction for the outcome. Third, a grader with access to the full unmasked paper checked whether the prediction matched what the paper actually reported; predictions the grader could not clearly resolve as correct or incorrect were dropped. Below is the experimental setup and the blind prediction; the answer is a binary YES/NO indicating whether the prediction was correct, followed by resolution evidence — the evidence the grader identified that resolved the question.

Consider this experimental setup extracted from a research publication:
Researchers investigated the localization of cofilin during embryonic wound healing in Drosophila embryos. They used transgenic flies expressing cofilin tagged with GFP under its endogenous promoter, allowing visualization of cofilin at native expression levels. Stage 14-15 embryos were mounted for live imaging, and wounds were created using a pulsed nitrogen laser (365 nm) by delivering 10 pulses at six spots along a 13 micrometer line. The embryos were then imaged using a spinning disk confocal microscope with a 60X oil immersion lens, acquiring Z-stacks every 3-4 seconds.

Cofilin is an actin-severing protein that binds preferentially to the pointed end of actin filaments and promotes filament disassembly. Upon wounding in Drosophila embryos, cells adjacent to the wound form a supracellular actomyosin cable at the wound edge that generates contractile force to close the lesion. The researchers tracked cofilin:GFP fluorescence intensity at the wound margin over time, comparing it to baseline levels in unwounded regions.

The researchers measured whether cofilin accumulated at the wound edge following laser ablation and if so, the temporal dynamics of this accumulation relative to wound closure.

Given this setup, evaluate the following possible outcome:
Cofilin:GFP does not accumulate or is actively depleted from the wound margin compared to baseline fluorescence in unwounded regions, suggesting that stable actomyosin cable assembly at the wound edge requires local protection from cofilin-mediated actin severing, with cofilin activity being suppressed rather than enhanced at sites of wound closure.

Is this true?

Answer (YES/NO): NO